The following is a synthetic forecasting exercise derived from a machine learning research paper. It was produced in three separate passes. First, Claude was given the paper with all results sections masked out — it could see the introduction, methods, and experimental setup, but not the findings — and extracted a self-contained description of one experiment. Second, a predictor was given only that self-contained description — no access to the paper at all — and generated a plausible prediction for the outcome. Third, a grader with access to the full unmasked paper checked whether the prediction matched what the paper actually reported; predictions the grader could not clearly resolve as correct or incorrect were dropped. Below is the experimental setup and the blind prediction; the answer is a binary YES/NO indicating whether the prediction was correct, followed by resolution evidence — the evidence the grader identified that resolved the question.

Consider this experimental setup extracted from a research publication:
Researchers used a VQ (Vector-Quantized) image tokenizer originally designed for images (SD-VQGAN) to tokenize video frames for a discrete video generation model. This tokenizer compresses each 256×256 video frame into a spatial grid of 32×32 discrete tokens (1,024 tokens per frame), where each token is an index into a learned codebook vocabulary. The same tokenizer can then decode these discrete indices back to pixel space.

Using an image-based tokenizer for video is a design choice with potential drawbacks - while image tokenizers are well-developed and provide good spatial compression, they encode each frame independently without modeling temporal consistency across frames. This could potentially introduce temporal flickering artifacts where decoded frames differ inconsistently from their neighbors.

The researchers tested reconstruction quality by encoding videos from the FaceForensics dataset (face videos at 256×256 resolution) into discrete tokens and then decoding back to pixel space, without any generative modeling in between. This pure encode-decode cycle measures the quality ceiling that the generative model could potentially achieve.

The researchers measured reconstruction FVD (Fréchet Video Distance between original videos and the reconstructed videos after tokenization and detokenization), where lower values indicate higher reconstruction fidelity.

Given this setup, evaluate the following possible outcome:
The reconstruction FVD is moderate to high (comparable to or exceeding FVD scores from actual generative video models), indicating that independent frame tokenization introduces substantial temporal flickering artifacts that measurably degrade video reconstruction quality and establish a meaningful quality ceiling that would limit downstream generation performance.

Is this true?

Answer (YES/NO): NO